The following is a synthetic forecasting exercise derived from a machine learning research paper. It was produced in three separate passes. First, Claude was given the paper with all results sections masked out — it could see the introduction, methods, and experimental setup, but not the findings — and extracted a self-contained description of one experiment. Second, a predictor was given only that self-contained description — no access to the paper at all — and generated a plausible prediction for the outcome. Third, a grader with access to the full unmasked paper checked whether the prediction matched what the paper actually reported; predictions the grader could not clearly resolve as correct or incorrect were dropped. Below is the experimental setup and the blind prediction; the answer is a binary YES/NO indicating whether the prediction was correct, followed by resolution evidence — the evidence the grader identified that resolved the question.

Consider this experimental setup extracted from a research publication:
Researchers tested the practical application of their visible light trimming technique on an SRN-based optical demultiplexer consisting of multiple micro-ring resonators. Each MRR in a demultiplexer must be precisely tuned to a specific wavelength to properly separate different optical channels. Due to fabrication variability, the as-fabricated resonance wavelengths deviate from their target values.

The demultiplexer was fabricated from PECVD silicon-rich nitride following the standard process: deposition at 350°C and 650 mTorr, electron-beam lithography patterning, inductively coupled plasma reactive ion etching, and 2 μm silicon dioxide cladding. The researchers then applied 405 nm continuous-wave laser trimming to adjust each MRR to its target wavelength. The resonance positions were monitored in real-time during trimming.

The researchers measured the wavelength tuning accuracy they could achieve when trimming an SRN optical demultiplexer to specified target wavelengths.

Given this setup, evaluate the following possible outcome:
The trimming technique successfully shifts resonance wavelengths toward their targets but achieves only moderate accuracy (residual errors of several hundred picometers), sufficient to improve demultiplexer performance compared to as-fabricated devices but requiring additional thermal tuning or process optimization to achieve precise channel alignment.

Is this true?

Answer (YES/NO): NO